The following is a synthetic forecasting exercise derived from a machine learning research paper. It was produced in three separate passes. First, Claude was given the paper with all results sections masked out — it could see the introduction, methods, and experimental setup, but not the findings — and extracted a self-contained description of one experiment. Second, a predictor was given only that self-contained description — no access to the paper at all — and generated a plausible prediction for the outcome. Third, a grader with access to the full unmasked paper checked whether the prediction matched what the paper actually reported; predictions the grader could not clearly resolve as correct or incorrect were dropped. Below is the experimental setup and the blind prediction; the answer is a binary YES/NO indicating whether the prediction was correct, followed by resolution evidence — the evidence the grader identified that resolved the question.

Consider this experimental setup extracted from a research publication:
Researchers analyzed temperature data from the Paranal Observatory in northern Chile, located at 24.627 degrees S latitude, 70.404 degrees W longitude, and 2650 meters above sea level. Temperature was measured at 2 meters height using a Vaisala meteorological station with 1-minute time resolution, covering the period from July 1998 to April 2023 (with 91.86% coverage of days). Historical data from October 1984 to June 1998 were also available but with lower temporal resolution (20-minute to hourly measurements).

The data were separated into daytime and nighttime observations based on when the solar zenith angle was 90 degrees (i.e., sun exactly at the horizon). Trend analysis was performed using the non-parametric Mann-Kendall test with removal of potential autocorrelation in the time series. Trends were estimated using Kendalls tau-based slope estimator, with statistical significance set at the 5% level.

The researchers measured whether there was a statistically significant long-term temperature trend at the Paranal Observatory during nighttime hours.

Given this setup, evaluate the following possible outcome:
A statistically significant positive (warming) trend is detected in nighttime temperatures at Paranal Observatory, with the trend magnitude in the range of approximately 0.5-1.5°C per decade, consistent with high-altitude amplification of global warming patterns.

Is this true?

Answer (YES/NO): NO